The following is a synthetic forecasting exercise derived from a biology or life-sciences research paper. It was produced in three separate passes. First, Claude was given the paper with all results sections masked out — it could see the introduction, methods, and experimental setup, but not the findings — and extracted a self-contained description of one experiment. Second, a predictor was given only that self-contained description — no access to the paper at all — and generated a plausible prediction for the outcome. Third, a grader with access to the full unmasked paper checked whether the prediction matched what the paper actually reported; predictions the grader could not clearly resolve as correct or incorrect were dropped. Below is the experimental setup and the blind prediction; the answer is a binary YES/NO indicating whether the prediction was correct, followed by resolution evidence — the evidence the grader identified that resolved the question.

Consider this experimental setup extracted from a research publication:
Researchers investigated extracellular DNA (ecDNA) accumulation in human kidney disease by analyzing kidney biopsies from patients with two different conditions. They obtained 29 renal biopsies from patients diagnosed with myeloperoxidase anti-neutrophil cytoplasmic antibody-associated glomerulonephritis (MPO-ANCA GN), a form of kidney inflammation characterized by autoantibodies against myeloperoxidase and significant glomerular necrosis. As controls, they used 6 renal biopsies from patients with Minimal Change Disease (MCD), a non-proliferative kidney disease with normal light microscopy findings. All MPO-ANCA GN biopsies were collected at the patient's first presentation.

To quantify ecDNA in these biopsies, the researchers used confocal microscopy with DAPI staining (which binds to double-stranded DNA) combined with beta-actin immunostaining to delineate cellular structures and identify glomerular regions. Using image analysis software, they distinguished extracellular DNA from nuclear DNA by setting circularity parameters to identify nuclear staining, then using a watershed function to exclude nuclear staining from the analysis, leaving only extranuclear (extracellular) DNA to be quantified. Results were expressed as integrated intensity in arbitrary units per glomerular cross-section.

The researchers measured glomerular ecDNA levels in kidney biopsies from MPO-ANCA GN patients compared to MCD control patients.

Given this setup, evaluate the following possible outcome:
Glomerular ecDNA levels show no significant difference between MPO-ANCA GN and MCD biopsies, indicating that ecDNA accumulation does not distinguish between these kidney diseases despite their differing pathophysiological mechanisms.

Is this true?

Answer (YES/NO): NO